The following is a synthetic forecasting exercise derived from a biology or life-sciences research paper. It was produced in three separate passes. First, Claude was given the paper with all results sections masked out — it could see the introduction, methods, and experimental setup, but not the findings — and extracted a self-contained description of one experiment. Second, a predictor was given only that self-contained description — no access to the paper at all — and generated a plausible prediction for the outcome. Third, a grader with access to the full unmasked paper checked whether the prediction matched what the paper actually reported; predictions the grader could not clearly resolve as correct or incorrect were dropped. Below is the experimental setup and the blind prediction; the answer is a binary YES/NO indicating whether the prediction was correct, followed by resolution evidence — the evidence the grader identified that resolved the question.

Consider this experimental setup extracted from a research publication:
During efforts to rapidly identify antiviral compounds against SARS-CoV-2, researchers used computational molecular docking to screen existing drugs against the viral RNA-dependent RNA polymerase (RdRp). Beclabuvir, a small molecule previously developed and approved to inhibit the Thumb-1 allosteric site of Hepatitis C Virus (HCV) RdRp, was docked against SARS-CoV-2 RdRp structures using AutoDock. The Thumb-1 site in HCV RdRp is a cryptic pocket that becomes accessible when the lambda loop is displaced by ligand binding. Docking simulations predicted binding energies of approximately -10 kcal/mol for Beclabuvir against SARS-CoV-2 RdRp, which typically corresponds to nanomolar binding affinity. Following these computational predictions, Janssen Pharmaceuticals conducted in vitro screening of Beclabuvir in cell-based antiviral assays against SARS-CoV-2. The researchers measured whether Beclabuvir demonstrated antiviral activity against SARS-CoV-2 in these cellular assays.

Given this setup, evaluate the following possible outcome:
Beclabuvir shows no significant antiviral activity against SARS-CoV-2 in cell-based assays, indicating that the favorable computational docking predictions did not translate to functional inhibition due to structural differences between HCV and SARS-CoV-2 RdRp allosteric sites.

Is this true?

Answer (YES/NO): YES